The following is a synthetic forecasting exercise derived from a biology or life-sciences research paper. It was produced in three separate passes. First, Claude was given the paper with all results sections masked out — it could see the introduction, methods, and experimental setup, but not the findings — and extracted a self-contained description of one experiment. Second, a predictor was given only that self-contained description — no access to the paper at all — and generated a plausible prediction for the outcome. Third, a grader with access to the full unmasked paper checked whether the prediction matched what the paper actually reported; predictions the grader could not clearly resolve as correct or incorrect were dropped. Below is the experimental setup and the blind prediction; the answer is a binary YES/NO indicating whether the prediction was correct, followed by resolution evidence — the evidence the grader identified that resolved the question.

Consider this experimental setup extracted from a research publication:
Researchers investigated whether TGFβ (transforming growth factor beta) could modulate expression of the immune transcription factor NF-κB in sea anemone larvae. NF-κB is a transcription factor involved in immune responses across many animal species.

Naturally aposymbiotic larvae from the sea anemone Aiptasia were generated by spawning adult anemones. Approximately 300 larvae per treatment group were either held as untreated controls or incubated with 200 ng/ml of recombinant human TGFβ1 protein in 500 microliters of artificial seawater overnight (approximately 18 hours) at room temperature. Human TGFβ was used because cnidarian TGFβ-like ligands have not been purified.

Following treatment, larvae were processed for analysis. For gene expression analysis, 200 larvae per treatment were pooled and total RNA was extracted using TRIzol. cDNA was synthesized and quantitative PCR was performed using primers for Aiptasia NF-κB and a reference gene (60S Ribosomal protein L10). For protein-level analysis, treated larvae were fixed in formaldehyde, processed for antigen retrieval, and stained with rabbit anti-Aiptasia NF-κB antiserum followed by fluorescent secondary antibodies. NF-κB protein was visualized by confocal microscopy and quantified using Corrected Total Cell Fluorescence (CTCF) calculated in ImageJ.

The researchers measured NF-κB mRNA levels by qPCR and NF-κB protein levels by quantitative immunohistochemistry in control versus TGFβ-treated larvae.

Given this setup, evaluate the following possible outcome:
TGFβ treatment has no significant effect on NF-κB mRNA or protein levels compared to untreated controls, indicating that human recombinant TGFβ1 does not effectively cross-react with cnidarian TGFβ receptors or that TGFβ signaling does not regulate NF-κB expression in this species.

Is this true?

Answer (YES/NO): NO